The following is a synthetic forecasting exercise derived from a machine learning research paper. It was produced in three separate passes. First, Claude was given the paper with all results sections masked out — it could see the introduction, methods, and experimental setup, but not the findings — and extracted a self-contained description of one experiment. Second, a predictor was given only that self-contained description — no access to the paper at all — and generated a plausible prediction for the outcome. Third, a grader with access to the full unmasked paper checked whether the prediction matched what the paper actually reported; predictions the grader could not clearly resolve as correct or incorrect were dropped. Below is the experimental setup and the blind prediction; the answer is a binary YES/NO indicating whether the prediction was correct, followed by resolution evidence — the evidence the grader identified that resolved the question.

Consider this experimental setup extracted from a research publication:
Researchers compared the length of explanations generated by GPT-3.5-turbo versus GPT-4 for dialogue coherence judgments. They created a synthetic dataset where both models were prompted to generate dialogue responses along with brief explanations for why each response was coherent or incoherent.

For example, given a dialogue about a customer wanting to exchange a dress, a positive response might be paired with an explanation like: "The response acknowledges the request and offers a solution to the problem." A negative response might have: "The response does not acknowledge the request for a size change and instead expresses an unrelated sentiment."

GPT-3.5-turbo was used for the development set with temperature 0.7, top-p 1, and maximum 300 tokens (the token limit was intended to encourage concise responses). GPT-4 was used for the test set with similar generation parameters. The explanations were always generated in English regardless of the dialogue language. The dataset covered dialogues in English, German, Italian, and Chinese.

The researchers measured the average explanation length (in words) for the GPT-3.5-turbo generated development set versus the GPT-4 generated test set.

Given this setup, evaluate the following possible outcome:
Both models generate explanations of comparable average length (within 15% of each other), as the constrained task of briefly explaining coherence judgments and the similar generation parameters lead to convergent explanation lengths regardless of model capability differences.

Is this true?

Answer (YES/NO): NO